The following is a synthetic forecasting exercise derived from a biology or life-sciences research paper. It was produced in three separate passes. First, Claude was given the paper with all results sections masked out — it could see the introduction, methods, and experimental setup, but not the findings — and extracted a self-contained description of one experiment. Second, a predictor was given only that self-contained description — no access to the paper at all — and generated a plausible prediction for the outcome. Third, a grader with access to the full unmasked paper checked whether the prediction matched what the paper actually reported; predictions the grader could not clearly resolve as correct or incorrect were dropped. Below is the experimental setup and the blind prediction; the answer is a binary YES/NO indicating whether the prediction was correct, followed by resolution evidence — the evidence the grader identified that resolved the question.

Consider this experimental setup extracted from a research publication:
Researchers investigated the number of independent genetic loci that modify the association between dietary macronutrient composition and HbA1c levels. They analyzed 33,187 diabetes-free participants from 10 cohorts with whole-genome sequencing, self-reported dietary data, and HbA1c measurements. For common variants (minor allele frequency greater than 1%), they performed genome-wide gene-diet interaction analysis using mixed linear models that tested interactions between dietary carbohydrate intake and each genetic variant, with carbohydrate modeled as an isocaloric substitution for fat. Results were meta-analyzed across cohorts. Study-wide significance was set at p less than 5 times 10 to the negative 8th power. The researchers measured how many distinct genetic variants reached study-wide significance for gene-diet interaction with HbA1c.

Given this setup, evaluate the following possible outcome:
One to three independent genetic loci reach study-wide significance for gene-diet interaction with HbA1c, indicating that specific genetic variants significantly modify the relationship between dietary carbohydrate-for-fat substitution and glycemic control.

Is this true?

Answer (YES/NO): YES